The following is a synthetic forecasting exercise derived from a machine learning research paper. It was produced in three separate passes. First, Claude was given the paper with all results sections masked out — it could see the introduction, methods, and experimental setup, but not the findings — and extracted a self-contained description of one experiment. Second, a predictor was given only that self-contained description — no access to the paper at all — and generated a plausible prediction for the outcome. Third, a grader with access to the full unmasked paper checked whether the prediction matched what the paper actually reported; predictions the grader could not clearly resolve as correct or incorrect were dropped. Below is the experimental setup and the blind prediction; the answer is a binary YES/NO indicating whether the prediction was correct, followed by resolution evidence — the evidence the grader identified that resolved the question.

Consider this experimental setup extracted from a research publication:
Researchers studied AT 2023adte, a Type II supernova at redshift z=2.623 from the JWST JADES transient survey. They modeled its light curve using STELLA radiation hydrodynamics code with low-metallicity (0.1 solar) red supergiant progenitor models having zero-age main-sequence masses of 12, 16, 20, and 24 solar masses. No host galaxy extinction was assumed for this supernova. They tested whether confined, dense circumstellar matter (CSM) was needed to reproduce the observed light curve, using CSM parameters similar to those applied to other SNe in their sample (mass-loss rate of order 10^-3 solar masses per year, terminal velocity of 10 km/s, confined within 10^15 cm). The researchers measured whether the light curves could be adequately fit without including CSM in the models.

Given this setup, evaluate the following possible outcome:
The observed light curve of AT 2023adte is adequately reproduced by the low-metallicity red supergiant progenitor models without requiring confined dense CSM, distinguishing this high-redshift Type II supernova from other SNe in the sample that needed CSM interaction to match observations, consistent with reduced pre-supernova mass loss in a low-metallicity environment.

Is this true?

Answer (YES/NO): NO